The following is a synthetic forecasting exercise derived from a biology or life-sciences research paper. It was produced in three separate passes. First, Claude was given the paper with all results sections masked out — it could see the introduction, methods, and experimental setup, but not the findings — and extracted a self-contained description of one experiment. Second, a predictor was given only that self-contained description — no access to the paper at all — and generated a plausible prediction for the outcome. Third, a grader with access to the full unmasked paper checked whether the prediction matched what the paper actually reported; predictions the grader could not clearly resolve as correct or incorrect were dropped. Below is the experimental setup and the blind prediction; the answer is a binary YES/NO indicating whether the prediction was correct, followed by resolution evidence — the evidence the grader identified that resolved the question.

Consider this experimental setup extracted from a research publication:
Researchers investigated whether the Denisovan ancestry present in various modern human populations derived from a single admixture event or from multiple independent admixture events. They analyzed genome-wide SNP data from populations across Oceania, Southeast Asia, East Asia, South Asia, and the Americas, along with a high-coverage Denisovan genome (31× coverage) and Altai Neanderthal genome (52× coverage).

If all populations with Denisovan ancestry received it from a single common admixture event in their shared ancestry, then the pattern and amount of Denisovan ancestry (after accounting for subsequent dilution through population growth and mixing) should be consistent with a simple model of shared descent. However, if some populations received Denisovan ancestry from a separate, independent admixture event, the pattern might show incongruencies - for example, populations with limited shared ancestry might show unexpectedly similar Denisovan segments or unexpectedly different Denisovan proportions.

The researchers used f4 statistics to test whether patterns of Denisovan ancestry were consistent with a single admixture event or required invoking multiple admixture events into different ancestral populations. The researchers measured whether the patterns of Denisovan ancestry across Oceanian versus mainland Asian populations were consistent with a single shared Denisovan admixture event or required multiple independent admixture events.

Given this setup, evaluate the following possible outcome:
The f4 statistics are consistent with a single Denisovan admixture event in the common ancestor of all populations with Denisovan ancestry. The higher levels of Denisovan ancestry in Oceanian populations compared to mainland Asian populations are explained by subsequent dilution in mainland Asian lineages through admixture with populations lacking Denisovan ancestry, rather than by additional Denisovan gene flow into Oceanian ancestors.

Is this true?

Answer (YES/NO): NO